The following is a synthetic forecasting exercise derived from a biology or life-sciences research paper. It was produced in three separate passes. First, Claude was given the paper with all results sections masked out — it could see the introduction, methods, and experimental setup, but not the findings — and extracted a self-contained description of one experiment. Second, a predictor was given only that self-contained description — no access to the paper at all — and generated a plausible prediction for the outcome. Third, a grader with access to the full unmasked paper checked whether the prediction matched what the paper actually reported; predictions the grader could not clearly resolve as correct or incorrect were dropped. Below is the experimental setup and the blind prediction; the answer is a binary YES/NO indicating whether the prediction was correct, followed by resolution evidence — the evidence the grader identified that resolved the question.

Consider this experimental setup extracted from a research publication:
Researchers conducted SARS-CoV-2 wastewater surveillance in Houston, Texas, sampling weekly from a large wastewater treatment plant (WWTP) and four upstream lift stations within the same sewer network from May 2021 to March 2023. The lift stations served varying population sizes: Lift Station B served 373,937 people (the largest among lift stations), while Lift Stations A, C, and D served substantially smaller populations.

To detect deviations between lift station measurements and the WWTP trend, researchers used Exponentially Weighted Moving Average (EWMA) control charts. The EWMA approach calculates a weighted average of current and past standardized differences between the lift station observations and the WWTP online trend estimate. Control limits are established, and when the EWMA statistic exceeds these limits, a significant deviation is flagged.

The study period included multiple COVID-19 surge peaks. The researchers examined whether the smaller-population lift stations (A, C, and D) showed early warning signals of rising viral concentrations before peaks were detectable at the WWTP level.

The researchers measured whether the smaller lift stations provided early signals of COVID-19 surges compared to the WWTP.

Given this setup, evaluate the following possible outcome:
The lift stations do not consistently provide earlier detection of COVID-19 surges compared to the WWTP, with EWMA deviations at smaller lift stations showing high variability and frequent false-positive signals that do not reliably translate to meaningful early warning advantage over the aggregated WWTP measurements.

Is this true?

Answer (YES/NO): NO